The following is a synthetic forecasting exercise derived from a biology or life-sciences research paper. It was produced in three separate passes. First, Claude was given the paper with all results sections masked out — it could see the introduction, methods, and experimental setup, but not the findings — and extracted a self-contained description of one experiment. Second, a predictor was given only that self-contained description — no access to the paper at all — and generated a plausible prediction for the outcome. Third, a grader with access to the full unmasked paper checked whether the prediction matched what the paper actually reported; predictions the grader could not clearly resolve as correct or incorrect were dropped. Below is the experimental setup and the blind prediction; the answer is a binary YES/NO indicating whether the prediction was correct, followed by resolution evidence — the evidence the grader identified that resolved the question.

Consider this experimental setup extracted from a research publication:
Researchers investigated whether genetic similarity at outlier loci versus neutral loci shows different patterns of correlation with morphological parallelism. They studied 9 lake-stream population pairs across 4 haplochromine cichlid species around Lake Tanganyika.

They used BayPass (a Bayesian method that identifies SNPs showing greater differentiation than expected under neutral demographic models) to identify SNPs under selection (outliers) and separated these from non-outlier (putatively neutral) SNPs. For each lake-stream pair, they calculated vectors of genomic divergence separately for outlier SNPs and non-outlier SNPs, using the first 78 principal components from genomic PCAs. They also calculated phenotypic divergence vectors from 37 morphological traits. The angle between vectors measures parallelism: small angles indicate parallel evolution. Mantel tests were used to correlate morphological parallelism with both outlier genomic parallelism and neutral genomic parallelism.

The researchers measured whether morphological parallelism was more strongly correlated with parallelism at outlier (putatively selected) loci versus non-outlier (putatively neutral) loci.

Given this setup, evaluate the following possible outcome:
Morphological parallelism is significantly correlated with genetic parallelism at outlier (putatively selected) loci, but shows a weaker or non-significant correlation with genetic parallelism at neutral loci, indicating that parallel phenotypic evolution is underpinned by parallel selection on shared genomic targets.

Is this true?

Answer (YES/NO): YES